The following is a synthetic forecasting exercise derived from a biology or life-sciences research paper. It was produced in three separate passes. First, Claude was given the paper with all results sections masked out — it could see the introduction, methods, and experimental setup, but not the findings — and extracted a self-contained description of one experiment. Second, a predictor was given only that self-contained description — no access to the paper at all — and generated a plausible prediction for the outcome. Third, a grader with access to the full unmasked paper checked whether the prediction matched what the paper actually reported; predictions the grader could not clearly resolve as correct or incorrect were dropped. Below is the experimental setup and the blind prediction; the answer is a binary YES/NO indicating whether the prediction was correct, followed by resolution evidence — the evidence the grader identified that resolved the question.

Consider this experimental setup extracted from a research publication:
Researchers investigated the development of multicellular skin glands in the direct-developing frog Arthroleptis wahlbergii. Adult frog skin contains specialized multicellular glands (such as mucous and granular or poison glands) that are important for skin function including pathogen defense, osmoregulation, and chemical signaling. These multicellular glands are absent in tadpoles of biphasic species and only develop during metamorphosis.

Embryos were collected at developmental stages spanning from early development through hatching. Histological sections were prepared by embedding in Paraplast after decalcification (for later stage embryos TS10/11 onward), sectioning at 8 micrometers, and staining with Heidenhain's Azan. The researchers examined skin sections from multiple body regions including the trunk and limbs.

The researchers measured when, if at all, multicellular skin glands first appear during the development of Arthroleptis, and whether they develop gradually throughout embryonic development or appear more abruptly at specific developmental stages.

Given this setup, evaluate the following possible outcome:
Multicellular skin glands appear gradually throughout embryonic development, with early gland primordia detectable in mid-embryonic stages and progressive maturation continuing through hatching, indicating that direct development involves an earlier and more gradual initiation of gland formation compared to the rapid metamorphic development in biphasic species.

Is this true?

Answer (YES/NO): NO